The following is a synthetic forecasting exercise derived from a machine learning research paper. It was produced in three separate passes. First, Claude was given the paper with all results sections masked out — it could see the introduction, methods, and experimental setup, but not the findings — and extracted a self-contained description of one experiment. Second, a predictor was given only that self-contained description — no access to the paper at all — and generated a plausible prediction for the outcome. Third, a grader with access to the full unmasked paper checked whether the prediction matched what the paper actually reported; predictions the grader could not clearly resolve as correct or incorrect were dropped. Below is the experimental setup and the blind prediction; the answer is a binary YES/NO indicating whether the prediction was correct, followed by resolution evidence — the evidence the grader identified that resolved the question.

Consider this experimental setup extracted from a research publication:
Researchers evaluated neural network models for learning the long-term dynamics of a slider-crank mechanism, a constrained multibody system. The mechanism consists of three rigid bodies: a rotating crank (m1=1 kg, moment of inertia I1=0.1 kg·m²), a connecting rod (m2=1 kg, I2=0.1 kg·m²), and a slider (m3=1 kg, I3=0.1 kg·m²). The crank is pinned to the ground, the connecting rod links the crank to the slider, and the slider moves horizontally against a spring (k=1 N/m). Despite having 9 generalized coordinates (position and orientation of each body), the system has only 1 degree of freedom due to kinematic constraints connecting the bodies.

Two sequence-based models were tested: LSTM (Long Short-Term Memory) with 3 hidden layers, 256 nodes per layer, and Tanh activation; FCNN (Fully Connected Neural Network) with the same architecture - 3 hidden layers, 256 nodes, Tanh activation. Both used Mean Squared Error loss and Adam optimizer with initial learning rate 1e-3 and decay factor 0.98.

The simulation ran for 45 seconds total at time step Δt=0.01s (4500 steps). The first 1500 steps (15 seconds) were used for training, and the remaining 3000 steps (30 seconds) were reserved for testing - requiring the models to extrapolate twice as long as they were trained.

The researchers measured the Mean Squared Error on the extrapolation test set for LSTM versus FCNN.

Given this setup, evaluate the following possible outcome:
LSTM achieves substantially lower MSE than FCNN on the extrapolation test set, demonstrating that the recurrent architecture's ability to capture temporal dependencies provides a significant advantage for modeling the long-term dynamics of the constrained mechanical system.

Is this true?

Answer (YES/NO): NO